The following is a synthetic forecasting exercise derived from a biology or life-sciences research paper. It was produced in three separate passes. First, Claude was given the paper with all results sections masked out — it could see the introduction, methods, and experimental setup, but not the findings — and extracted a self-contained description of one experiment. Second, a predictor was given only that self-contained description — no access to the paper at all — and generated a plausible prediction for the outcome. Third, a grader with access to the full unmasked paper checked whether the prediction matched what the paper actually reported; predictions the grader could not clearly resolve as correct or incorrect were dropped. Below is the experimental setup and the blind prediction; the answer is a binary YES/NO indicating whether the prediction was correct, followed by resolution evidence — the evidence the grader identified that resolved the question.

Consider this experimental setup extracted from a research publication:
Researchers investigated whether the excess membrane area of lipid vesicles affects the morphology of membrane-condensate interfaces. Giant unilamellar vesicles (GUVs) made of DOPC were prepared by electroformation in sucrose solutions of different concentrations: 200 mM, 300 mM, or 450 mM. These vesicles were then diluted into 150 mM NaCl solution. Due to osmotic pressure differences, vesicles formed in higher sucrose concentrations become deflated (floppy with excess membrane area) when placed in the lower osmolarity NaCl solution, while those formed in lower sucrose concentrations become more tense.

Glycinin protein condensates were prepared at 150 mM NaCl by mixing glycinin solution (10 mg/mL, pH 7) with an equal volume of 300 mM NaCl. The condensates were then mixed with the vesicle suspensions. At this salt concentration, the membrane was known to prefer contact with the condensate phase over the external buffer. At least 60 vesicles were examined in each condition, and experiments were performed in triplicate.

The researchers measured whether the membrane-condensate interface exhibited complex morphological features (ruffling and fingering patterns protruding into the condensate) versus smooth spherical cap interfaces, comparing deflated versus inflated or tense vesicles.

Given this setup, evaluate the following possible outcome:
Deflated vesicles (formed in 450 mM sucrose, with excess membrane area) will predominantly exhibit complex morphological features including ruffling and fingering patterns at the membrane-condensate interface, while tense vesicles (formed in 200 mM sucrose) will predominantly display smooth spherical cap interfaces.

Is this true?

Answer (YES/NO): YES